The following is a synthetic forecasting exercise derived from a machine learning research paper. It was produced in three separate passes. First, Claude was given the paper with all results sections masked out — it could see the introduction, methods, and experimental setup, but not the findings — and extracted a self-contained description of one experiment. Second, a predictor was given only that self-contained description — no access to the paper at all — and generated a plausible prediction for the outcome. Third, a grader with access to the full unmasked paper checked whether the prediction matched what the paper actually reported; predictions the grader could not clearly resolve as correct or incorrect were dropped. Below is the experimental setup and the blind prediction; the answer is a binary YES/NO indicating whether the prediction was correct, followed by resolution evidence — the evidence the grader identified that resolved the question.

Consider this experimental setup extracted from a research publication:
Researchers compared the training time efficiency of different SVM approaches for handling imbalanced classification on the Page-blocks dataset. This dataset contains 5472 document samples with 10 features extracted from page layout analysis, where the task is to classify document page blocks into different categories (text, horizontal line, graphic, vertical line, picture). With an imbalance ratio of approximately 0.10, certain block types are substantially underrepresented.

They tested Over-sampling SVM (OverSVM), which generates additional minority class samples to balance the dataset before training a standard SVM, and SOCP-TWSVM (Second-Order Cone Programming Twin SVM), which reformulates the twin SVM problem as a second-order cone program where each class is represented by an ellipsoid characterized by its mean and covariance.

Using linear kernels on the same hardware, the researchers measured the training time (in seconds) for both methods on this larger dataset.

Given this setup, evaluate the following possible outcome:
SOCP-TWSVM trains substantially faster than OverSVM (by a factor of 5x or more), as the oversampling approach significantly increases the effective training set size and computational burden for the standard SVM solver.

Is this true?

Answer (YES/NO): YES